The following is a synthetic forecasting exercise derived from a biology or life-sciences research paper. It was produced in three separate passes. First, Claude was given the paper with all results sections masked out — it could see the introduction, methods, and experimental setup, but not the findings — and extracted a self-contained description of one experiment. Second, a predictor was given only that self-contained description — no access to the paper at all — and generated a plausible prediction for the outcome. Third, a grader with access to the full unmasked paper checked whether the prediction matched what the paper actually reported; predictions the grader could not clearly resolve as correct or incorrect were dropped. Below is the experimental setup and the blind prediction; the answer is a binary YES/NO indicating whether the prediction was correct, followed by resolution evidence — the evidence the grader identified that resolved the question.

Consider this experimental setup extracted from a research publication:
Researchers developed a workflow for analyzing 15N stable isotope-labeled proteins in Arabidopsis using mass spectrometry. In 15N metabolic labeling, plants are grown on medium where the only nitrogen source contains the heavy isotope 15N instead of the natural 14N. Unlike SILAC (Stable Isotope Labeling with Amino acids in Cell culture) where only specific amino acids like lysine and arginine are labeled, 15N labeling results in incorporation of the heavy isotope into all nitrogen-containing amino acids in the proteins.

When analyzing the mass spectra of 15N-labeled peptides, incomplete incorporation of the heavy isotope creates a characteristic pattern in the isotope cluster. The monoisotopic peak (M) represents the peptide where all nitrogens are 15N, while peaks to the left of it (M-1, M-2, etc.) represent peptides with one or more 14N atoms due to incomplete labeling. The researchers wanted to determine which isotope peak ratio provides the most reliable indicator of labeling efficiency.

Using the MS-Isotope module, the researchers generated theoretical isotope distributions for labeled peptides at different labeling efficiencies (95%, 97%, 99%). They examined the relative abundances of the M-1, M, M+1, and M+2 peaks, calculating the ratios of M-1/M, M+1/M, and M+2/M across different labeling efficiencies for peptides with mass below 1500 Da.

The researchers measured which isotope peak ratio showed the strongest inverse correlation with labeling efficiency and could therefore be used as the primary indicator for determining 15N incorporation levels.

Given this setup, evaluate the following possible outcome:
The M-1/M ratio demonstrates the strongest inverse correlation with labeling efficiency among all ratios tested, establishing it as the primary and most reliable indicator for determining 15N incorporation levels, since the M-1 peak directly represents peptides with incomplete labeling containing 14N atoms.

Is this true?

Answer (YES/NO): YES